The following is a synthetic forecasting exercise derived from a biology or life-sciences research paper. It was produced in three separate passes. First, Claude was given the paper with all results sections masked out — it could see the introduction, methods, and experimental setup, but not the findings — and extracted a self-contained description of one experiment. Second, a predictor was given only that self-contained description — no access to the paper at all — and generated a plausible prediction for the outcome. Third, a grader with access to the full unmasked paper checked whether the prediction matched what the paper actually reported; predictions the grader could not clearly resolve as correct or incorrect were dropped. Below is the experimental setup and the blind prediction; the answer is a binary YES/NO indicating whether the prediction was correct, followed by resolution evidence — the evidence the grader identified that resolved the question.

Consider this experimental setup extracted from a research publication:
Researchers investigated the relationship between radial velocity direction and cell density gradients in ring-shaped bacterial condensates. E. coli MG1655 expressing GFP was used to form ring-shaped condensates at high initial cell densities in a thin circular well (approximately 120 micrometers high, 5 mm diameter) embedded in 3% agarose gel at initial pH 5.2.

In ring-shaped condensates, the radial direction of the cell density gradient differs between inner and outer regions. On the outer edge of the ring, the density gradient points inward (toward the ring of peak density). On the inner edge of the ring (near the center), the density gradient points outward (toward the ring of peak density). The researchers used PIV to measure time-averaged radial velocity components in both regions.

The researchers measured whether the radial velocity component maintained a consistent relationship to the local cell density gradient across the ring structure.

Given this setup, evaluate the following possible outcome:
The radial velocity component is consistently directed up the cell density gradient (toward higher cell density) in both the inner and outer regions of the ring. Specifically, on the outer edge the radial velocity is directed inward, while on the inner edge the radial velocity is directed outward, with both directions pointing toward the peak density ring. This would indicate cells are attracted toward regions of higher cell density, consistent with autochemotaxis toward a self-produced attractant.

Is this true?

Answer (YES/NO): NO